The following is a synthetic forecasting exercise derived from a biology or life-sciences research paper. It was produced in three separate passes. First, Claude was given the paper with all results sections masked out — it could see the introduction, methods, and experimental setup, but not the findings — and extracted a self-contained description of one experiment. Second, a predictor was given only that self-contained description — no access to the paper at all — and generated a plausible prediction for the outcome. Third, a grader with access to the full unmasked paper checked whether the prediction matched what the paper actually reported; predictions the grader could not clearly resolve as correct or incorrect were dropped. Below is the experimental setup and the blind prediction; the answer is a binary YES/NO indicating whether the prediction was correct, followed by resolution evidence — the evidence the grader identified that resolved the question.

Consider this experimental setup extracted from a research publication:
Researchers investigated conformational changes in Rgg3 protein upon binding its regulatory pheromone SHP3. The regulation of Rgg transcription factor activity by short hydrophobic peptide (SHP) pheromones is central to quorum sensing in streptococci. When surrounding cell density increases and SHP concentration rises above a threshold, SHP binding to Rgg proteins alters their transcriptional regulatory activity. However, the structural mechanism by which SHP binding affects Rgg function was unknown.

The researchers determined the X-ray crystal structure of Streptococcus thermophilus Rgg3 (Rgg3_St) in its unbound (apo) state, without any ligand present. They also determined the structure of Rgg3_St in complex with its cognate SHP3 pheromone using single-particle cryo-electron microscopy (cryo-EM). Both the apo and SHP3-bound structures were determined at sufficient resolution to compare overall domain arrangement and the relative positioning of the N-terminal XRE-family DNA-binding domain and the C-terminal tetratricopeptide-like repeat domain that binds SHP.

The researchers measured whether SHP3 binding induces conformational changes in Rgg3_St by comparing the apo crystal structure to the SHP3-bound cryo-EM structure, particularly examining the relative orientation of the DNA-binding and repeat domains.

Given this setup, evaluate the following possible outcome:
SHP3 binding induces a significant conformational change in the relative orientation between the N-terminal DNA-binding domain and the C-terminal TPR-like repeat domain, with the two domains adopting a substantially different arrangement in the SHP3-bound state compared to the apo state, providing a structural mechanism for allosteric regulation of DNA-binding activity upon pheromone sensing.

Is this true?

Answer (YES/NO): NO